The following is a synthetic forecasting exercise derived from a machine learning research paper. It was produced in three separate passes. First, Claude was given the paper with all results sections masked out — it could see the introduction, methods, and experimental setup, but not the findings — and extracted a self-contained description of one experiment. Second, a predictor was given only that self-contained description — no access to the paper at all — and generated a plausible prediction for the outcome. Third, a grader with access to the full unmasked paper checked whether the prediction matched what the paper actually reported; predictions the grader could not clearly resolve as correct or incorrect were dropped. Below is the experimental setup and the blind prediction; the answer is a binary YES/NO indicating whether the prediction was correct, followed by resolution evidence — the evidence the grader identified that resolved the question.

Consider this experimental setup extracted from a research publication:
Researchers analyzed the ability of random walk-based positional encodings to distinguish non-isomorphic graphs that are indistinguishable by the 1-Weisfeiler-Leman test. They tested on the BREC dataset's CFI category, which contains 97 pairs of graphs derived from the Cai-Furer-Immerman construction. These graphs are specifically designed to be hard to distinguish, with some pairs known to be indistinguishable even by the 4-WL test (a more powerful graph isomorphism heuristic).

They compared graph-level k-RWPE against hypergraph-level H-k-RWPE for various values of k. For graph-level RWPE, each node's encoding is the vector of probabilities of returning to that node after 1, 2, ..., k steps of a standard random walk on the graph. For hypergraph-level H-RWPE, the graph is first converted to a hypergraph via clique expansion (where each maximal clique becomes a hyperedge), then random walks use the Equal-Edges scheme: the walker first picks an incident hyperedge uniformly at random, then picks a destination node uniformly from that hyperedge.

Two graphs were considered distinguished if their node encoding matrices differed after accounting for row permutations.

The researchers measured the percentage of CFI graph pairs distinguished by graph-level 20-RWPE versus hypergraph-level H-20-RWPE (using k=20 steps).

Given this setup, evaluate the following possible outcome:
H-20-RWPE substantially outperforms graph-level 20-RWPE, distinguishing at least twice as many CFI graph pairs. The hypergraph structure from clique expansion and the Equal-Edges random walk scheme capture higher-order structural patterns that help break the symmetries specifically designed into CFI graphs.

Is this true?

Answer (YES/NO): NO